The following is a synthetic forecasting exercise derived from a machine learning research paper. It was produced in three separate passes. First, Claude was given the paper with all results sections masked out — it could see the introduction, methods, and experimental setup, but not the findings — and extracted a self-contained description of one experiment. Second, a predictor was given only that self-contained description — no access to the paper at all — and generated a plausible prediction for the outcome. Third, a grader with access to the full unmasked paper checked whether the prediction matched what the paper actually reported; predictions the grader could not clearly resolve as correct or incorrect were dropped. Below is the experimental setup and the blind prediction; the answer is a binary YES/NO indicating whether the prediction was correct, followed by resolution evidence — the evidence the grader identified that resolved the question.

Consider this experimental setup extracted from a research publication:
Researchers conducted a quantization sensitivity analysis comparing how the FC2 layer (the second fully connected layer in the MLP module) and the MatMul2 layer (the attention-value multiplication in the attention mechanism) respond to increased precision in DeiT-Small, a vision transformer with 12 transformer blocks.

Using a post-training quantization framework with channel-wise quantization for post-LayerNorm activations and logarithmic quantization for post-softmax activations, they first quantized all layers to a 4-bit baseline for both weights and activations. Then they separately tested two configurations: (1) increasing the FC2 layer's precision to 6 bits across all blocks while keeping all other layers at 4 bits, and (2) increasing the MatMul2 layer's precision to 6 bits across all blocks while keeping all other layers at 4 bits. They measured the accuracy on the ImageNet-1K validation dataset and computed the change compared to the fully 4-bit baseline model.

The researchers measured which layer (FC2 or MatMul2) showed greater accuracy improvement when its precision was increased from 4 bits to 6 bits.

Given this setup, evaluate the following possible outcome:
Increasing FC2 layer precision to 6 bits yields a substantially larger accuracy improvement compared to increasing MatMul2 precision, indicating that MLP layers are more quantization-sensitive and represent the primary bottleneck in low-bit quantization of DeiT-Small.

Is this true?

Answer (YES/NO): YES